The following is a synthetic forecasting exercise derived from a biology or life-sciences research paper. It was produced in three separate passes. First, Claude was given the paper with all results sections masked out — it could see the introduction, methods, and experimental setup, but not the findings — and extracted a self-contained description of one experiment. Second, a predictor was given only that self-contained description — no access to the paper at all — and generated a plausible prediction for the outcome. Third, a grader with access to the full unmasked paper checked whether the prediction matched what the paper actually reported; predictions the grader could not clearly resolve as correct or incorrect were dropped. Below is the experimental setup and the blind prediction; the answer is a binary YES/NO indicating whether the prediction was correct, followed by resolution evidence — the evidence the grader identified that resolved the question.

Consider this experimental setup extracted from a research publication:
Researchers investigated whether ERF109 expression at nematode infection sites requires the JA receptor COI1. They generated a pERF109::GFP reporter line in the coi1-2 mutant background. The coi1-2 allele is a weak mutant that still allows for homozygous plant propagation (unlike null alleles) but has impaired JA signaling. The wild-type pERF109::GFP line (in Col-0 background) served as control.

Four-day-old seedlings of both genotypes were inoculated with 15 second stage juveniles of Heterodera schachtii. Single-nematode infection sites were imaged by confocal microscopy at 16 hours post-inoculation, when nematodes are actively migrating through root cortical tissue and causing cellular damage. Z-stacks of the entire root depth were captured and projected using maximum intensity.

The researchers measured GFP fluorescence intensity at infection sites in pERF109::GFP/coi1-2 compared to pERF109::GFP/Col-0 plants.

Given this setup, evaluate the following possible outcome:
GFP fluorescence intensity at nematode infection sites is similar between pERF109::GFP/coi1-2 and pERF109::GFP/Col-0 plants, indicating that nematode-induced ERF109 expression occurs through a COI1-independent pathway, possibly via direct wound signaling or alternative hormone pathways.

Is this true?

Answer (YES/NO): NO